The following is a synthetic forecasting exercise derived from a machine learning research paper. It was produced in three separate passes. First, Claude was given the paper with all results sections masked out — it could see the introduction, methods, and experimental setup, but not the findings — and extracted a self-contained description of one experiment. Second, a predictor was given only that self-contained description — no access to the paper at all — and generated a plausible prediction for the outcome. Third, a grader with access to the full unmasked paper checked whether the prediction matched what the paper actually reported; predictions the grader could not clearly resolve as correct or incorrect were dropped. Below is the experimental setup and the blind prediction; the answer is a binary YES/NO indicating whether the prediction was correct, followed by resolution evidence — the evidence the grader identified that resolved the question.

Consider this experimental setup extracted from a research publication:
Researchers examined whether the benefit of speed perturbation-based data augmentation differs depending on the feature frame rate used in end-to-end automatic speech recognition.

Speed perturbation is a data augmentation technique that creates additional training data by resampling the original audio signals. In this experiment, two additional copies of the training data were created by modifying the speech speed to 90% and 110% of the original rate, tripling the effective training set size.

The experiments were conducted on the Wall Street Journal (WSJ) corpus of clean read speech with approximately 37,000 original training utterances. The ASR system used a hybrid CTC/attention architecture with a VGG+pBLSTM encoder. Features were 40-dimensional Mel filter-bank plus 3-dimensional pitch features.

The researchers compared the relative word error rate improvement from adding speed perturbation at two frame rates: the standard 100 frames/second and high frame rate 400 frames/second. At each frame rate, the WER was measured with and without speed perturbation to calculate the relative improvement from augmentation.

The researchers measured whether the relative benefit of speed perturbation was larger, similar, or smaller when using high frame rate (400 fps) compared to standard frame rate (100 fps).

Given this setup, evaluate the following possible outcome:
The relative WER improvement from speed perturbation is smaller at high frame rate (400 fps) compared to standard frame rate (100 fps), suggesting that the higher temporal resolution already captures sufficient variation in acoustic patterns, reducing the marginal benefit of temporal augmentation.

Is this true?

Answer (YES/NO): YES